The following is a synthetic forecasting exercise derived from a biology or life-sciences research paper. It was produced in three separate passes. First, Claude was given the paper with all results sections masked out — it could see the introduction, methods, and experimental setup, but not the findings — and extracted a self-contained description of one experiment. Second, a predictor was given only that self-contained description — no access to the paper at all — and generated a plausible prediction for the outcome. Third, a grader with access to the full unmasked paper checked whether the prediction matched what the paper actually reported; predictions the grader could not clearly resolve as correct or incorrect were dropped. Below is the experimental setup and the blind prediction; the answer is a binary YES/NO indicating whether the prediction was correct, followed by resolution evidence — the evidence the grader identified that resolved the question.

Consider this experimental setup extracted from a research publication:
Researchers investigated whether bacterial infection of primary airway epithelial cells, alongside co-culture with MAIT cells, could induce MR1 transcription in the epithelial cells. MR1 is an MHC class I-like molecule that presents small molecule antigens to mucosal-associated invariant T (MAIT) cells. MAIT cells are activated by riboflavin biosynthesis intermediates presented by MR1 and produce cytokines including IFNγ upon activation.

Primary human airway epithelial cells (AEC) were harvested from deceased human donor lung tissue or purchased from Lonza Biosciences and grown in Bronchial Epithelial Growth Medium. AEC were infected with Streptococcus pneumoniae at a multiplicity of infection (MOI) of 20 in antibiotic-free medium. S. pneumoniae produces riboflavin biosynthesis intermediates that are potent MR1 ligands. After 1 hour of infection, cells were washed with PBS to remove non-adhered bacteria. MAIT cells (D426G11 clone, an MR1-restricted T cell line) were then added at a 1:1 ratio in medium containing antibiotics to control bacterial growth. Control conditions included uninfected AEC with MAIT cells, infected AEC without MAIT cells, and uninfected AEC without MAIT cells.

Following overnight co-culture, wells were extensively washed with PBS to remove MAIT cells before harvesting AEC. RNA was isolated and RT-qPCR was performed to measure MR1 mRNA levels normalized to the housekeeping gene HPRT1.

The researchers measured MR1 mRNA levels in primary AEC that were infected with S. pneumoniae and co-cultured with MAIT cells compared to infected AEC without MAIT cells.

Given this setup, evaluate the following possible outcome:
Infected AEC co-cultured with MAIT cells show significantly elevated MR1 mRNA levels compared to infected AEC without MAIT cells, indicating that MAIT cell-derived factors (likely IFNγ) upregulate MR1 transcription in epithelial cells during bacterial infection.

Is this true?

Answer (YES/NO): YES